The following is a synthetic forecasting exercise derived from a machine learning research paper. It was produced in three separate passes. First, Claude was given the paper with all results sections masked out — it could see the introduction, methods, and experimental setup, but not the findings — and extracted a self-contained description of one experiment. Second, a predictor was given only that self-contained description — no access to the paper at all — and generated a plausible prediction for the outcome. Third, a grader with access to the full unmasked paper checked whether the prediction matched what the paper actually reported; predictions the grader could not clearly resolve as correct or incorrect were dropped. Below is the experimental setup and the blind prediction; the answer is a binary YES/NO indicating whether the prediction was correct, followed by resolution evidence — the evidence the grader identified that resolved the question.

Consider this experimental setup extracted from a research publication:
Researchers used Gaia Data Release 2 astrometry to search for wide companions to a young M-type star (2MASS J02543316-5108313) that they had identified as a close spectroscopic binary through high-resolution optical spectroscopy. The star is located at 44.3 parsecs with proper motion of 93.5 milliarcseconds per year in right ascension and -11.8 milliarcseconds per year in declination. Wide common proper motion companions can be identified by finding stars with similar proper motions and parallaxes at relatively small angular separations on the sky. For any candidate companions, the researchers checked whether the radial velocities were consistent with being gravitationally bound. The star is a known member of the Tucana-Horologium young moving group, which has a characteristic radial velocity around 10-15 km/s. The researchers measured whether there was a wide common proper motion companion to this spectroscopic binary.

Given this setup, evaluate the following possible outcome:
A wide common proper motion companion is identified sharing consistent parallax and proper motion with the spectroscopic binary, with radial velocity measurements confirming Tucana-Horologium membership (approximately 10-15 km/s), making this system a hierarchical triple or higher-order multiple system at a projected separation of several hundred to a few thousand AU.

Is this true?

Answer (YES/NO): YES